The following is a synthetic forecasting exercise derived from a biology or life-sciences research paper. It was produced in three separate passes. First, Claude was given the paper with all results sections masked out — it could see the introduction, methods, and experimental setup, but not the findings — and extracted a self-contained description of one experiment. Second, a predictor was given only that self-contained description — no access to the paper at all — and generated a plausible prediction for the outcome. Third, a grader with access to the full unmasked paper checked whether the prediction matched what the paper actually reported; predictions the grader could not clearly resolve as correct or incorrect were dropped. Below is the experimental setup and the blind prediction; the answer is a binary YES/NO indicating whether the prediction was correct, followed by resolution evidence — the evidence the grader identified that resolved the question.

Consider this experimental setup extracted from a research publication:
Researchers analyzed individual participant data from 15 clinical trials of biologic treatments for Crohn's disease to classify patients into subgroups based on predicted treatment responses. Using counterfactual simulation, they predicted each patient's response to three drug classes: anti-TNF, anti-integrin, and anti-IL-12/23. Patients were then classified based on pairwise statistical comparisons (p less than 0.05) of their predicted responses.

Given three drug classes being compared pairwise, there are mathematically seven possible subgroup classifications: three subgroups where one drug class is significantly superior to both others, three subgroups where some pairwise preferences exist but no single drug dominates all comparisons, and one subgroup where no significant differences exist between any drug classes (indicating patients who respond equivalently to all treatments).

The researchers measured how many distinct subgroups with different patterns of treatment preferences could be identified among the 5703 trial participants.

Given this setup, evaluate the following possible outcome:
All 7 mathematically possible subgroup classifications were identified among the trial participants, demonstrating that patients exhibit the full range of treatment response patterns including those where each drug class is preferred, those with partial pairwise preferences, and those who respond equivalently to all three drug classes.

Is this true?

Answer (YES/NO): YES